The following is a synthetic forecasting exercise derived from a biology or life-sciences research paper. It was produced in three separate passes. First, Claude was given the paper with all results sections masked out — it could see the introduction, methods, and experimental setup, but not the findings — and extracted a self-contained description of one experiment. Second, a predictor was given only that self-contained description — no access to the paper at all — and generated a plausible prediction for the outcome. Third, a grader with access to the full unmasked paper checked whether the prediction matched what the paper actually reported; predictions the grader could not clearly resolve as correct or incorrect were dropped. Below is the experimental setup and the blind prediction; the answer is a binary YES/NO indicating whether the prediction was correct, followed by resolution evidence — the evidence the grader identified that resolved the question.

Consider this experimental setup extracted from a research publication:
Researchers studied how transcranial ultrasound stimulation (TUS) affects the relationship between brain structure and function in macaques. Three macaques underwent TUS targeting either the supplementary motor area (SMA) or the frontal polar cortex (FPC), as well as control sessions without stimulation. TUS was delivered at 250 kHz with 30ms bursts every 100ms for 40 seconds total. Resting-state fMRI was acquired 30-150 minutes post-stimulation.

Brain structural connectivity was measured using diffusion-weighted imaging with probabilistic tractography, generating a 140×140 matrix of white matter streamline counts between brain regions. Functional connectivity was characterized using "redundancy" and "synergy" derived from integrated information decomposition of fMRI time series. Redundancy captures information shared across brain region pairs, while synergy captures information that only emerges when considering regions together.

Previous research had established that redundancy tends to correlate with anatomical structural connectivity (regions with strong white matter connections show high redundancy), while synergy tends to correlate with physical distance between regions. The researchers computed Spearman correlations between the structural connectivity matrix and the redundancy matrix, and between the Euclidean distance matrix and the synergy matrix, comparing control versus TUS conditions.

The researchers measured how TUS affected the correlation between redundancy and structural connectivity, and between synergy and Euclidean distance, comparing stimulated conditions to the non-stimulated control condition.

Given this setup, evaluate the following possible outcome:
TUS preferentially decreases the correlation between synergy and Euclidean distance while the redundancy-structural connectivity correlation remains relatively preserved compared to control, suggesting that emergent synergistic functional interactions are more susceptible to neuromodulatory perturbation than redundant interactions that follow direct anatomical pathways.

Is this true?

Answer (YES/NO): NO